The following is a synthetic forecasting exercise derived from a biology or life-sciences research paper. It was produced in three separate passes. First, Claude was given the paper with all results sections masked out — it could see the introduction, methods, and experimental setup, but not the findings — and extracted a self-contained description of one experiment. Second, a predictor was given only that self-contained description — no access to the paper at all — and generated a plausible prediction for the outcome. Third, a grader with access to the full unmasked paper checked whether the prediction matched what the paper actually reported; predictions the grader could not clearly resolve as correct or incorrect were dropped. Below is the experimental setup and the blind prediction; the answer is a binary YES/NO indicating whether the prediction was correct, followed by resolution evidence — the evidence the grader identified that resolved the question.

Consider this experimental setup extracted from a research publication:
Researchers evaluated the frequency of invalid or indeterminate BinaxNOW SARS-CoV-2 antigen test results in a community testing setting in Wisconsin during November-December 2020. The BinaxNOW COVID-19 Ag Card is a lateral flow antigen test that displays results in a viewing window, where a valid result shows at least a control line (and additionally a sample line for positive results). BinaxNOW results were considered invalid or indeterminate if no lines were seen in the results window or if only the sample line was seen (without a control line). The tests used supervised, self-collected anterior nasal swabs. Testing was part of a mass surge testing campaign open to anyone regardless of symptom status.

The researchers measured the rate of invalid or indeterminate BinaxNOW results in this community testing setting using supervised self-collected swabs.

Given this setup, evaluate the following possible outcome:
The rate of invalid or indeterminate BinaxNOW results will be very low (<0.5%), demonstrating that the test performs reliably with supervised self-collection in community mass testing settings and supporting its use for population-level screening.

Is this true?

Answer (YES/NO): YES